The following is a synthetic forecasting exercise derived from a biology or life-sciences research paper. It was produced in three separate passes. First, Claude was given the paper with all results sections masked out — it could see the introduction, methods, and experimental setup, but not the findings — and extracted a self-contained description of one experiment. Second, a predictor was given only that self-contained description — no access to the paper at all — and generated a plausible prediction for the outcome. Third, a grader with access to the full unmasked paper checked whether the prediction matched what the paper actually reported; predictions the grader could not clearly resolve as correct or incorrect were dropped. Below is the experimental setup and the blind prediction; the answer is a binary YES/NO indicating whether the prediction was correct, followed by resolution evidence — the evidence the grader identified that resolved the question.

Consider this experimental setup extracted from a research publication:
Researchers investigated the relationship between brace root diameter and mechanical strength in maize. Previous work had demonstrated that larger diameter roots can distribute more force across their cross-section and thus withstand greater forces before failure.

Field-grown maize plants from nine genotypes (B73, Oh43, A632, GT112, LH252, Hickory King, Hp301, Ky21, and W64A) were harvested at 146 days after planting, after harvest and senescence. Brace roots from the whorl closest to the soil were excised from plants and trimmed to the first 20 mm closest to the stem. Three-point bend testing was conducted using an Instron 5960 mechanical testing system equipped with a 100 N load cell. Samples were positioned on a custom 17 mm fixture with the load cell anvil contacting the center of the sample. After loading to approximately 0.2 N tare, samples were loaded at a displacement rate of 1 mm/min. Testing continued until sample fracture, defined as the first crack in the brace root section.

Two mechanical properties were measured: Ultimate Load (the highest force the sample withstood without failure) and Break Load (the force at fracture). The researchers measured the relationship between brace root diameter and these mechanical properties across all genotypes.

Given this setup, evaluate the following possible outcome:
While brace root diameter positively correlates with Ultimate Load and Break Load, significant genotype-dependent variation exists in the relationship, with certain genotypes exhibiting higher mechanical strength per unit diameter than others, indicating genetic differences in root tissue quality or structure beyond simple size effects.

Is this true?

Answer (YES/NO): YES